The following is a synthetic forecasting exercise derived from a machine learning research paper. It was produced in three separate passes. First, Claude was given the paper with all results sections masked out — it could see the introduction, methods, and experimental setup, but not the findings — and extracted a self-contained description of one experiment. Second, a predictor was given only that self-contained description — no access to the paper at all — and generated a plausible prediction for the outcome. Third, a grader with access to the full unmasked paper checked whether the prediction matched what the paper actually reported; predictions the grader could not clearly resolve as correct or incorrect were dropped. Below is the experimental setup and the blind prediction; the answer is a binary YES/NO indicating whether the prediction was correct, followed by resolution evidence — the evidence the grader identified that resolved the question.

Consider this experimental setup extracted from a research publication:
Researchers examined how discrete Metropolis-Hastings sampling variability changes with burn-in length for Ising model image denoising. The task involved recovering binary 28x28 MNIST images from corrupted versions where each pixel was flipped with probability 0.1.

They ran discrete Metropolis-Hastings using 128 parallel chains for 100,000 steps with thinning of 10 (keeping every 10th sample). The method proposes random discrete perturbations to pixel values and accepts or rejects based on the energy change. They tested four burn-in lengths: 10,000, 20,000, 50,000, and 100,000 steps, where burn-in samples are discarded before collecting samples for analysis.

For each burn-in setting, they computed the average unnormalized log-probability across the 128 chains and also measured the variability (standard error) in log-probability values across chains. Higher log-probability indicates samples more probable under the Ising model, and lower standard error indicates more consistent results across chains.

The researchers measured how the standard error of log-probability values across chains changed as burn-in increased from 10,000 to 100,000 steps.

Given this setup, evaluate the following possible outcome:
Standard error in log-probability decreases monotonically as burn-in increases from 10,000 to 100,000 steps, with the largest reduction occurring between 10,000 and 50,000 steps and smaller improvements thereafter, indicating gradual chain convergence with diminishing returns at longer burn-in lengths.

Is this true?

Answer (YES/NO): YES